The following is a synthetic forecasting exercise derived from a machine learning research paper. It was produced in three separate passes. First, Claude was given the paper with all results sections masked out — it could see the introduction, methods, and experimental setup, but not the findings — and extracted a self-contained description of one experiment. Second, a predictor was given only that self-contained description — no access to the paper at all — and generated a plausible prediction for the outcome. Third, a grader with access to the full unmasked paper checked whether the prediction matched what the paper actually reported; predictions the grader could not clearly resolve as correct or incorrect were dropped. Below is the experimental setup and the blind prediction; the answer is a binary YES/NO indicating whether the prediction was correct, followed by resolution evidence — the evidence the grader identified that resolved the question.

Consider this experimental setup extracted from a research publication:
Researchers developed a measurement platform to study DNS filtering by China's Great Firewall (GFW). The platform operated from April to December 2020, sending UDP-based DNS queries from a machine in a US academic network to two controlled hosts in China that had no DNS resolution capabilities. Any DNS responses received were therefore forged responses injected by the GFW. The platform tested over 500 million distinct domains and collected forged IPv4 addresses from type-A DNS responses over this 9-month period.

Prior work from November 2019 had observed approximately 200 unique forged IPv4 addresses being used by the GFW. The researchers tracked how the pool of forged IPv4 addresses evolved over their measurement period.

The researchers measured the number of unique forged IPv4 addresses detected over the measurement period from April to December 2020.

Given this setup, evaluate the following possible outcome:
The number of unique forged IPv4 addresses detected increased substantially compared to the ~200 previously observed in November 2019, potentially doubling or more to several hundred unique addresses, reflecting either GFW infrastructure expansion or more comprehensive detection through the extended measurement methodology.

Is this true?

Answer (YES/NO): NO